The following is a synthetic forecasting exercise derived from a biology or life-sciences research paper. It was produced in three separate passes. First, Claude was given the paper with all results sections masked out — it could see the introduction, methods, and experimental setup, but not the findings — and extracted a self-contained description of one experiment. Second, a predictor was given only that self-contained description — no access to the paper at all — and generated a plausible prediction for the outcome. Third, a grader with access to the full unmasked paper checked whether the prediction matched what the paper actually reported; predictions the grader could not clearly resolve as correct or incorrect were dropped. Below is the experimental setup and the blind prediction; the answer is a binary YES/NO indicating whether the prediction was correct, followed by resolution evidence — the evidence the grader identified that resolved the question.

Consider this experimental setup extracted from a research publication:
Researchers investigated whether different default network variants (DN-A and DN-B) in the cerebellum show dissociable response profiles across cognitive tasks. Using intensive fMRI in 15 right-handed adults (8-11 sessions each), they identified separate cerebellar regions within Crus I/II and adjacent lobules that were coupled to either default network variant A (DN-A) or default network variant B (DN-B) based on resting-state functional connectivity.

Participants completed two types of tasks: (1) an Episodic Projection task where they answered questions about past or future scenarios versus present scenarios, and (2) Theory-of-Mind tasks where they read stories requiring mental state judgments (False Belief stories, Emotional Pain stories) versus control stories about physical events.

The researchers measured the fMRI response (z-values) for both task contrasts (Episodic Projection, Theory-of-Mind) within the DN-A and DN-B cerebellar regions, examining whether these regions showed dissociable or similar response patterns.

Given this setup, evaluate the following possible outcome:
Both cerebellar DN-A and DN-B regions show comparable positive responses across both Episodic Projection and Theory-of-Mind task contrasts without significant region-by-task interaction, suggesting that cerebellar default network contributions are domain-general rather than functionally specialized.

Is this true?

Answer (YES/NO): NO